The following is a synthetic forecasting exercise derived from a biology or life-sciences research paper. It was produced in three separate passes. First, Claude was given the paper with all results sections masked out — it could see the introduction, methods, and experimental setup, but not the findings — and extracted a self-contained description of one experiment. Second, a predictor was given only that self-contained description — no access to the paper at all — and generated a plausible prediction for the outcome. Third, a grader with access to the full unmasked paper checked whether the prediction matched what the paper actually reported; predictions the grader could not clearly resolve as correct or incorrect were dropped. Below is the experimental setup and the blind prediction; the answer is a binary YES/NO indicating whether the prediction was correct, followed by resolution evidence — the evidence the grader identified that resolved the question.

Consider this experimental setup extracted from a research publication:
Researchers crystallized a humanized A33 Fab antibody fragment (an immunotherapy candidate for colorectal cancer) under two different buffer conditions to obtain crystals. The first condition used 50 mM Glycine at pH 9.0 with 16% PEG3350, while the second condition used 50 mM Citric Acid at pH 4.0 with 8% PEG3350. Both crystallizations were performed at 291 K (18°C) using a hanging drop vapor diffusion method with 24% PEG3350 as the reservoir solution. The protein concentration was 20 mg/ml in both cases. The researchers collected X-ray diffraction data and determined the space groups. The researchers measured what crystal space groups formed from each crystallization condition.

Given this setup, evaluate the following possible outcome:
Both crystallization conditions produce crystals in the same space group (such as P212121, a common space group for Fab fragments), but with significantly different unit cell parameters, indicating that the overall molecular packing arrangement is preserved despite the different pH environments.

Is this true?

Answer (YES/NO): NO